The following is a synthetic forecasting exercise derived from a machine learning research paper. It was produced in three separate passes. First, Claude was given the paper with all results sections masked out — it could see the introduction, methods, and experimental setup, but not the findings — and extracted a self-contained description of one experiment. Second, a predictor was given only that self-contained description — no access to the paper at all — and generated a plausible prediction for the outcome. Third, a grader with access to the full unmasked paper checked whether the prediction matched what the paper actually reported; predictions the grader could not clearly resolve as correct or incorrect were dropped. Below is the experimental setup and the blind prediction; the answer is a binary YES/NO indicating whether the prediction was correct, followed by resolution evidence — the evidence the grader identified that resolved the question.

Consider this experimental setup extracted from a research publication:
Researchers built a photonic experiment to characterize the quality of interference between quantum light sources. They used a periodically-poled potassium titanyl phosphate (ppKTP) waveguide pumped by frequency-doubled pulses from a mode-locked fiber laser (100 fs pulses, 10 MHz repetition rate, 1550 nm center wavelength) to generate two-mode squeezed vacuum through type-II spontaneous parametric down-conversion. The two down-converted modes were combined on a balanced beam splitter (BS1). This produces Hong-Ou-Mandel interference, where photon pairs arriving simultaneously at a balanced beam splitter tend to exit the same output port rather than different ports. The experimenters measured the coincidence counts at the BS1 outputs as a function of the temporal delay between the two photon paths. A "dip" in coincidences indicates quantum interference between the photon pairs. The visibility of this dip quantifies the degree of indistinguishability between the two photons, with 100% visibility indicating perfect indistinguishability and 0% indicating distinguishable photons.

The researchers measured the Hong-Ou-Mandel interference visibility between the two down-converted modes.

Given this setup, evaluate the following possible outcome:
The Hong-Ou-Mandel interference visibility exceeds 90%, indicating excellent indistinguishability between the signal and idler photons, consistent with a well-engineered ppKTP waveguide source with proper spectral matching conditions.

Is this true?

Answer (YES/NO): YES